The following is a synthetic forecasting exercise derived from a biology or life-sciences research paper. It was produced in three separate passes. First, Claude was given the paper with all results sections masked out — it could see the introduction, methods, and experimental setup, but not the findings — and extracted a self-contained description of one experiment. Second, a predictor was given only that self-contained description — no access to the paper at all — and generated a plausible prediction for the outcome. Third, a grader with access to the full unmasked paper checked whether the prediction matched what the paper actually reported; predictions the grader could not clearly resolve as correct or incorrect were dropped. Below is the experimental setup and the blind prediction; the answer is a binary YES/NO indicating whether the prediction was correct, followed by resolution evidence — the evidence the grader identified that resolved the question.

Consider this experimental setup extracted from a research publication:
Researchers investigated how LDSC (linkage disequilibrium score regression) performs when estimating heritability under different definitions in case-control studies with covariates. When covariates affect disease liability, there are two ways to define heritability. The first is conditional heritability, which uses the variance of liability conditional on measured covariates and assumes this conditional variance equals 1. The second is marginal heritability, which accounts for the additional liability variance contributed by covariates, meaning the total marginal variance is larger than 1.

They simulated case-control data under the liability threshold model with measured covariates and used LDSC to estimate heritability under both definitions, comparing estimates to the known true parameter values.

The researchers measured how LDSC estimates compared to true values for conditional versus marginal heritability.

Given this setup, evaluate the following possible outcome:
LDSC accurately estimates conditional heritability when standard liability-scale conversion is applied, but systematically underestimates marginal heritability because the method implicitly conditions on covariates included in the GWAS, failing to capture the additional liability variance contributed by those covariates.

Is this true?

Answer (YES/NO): NO